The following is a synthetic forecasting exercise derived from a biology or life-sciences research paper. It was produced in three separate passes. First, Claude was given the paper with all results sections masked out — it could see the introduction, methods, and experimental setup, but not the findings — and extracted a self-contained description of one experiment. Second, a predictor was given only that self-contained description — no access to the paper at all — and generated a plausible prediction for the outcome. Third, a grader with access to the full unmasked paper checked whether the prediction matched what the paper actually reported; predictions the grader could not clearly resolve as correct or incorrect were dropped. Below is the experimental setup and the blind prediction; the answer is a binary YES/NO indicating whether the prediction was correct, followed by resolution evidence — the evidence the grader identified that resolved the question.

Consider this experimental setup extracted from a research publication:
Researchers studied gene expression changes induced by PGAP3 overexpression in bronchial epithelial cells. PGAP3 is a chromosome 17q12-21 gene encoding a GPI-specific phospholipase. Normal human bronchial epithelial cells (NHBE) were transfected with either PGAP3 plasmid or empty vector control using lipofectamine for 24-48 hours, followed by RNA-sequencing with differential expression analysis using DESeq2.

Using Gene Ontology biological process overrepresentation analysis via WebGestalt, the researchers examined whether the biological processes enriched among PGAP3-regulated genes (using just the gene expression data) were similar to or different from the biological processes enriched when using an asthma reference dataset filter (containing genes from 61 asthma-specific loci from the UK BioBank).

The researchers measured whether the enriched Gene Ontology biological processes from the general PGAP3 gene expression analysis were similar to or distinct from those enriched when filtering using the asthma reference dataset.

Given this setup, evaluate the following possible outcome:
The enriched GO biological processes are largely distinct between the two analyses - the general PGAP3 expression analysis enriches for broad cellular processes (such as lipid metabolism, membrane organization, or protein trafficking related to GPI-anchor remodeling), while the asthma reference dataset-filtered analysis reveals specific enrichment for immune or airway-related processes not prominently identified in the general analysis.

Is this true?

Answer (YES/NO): NO